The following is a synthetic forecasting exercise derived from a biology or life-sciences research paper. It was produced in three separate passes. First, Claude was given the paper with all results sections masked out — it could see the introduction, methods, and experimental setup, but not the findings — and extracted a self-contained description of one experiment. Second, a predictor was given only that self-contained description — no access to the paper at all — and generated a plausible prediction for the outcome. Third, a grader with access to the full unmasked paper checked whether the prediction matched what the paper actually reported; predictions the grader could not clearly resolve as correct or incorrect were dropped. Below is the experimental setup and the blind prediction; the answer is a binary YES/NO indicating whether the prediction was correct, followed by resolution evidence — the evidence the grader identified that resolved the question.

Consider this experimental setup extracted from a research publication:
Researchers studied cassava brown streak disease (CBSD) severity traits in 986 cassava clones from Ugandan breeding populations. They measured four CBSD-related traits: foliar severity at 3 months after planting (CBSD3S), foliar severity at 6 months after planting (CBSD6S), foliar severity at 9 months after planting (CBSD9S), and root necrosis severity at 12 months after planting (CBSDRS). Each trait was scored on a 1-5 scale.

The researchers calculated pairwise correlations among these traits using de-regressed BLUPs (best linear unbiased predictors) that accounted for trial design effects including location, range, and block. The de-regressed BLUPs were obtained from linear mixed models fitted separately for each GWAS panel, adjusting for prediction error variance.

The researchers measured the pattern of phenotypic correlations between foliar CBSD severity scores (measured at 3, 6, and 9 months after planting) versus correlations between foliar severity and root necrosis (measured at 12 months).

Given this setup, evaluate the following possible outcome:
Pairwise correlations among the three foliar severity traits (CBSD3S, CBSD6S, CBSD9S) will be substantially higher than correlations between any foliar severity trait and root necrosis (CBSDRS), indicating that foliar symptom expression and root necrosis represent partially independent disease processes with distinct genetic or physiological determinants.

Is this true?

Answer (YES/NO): YES